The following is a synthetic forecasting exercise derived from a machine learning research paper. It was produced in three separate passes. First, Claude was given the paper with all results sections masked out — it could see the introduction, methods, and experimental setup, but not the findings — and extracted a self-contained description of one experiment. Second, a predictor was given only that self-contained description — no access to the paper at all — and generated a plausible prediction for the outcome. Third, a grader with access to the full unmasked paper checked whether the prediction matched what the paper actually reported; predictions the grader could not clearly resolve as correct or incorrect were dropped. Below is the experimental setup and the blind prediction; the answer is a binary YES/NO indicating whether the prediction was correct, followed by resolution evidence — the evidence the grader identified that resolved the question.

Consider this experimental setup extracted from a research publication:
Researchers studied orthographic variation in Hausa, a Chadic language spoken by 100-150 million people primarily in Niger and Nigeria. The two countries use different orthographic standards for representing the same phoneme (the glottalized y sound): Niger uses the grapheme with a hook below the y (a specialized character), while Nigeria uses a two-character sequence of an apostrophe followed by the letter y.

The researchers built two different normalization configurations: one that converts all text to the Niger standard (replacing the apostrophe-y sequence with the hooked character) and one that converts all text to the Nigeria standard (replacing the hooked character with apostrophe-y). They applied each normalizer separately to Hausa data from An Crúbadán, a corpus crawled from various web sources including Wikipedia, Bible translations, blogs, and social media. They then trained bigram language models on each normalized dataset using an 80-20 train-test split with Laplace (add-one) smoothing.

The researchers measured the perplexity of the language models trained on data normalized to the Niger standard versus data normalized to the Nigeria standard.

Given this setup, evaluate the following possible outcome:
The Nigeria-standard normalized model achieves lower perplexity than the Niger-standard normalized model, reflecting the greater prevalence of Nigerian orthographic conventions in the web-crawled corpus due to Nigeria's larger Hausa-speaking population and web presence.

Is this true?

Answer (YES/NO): NO